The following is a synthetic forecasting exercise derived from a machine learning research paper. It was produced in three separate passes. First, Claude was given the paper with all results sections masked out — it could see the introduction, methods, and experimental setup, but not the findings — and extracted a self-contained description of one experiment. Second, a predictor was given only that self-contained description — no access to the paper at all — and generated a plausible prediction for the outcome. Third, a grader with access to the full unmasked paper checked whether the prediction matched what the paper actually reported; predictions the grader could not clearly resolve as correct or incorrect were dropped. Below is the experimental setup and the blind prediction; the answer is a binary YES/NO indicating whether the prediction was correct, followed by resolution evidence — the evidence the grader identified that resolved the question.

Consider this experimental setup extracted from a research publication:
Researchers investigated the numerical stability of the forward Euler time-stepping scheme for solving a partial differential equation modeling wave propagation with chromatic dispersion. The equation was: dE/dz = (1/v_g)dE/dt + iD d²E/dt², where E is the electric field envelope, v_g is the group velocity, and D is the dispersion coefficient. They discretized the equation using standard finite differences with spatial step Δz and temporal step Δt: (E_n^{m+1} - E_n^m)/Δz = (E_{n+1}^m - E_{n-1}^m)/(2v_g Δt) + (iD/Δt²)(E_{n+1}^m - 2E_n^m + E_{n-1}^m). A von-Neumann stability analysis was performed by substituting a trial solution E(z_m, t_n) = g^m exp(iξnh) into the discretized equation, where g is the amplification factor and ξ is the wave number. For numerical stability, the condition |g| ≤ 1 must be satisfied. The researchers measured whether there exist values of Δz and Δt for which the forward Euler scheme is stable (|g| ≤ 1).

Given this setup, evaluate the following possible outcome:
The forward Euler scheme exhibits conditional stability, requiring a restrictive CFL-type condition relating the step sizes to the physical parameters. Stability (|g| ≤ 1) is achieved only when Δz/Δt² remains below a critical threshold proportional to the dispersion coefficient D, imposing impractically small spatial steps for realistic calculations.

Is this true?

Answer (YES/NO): NO